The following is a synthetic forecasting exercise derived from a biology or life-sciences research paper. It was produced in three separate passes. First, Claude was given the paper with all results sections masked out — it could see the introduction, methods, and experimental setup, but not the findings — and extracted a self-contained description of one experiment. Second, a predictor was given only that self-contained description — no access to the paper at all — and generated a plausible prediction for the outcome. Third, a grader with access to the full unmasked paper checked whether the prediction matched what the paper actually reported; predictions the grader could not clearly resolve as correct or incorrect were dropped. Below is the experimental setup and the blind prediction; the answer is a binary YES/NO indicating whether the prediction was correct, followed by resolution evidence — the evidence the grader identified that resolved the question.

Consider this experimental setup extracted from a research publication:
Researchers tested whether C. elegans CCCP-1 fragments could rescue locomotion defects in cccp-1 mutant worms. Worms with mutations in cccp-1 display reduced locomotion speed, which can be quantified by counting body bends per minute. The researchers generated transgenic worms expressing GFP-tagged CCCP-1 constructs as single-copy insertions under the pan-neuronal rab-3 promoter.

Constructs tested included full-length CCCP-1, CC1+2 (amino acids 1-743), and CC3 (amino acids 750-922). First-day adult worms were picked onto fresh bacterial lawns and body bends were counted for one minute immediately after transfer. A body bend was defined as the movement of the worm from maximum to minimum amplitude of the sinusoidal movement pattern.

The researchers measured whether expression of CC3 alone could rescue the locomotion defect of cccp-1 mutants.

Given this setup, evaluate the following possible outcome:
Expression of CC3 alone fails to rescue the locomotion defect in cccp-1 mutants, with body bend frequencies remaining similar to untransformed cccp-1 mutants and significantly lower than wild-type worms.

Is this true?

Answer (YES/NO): YES